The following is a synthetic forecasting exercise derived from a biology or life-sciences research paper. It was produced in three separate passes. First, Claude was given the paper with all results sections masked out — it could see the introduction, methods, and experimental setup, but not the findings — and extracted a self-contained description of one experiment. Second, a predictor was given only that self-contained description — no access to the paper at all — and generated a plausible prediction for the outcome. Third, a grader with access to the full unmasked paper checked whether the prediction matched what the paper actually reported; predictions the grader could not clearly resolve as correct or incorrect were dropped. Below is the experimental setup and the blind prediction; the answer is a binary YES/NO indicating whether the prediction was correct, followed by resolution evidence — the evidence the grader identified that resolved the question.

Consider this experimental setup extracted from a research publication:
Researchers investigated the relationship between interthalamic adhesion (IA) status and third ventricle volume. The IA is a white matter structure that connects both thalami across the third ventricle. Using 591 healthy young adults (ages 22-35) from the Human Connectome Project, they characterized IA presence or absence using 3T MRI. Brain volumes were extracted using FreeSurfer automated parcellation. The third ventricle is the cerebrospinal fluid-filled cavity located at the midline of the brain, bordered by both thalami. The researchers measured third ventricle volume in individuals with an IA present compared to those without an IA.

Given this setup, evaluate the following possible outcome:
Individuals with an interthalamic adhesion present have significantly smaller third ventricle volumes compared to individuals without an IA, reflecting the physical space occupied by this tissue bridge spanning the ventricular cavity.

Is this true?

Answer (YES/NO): YES